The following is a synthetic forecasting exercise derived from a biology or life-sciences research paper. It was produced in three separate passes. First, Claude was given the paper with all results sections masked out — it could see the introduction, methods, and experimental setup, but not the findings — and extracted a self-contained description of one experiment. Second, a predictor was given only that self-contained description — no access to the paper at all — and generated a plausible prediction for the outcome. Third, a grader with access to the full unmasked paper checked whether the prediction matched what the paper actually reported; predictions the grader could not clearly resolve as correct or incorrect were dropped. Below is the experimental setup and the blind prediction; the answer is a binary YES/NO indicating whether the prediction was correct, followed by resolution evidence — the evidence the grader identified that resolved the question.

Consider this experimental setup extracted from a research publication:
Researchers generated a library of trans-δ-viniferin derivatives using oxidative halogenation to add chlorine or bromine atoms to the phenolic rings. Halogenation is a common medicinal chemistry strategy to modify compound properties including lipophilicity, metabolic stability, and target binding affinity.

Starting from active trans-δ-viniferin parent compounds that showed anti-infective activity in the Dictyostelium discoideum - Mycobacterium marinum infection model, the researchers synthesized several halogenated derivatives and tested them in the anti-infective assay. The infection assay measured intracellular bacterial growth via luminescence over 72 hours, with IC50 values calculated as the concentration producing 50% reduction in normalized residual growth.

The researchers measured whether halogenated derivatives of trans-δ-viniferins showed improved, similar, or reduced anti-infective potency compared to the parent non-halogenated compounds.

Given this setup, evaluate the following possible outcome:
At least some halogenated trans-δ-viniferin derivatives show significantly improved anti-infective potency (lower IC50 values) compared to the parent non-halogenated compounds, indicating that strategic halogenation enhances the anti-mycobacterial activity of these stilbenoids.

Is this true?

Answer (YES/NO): NO